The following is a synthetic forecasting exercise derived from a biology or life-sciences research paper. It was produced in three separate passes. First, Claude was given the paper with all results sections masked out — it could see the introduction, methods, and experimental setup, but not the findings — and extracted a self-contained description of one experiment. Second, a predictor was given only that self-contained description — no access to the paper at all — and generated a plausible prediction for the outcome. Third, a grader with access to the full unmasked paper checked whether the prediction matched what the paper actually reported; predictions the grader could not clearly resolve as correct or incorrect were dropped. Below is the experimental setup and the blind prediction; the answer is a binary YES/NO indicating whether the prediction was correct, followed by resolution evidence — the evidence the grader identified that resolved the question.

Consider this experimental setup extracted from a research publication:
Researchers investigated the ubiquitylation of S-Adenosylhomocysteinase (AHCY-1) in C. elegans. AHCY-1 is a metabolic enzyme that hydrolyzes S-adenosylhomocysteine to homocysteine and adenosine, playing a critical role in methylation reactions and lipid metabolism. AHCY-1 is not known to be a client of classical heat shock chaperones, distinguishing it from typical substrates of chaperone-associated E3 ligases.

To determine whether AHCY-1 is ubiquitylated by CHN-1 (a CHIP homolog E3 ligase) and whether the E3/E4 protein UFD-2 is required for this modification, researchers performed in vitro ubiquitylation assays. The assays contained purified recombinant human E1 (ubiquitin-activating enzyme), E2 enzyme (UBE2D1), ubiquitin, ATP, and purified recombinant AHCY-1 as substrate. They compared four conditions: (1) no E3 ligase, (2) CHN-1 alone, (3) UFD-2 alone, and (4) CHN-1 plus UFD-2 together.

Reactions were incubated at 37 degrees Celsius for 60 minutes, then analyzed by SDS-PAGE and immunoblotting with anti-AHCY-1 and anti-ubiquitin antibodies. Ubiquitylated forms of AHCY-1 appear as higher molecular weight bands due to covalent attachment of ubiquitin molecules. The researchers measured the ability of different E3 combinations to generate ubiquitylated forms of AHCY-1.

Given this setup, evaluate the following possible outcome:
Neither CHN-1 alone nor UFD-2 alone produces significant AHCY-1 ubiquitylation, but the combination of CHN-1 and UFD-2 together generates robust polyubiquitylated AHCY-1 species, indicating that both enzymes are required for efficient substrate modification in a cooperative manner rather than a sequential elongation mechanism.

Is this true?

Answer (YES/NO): NO